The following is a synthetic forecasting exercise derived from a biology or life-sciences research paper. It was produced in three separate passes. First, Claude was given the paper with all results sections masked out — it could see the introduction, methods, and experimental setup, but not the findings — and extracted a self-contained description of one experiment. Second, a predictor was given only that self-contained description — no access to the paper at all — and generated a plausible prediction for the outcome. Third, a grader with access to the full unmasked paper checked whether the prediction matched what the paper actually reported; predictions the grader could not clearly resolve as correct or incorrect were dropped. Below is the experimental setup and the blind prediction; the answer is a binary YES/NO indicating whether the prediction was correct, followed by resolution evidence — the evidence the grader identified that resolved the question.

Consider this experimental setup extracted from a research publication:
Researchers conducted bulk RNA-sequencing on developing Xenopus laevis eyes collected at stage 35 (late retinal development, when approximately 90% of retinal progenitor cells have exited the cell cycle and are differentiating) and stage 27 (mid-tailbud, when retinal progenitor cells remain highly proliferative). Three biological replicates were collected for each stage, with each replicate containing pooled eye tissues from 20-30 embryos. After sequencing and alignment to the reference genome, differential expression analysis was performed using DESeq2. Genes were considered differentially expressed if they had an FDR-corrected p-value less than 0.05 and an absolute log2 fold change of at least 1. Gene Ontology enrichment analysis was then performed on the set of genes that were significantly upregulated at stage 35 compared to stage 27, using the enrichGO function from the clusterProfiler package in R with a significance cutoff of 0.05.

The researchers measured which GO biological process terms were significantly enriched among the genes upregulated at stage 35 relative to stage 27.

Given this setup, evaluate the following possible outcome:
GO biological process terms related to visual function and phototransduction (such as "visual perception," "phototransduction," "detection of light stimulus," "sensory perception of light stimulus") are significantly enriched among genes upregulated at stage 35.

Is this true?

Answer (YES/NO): YES